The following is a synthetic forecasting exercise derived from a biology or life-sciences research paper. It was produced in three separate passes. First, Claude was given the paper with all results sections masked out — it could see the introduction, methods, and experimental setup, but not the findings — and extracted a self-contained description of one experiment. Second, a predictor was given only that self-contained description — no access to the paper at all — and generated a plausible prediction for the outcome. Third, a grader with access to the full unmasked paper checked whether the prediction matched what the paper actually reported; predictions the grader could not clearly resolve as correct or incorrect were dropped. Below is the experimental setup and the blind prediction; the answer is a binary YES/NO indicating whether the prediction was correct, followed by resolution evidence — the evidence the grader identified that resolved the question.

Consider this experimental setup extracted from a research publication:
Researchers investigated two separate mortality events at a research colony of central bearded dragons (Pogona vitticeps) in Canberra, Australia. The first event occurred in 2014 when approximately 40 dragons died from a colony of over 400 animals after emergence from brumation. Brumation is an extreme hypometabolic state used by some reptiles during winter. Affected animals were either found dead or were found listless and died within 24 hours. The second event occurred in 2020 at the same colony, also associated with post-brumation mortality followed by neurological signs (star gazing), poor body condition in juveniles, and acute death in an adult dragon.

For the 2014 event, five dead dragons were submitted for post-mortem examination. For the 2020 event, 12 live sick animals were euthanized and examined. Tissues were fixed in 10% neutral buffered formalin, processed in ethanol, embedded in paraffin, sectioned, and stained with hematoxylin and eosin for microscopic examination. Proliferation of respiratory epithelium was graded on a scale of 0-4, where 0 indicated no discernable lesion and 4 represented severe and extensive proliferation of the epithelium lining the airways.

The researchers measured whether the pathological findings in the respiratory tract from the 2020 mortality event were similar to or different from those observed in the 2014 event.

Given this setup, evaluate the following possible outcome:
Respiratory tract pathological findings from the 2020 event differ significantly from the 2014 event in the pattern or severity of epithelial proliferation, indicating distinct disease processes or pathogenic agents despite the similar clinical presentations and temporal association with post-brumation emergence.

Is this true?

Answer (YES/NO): NO